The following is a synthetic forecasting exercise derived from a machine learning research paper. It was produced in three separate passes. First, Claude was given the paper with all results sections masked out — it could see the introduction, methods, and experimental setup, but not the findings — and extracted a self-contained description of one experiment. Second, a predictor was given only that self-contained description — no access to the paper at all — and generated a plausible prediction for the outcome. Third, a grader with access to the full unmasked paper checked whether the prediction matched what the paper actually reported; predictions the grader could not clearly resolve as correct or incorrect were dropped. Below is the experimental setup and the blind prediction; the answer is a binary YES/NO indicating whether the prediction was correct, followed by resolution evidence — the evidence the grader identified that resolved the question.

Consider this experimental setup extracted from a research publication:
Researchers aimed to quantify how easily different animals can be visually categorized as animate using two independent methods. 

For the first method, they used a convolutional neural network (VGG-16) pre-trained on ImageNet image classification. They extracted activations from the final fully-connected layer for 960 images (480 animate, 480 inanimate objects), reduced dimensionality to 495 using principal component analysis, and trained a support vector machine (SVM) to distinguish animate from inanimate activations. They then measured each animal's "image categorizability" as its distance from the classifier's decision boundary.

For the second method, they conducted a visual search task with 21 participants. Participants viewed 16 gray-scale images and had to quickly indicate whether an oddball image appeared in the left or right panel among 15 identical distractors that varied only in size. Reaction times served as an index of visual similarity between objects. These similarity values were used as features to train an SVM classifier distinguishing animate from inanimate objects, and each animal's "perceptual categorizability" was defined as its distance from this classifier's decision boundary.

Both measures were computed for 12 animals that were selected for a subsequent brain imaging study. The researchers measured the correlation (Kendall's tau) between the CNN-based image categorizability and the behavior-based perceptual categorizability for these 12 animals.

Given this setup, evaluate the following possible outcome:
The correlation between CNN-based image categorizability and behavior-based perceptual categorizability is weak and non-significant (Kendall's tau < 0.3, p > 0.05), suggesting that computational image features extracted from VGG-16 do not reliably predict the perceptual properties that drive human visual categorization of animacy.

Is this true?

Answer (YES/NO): NO